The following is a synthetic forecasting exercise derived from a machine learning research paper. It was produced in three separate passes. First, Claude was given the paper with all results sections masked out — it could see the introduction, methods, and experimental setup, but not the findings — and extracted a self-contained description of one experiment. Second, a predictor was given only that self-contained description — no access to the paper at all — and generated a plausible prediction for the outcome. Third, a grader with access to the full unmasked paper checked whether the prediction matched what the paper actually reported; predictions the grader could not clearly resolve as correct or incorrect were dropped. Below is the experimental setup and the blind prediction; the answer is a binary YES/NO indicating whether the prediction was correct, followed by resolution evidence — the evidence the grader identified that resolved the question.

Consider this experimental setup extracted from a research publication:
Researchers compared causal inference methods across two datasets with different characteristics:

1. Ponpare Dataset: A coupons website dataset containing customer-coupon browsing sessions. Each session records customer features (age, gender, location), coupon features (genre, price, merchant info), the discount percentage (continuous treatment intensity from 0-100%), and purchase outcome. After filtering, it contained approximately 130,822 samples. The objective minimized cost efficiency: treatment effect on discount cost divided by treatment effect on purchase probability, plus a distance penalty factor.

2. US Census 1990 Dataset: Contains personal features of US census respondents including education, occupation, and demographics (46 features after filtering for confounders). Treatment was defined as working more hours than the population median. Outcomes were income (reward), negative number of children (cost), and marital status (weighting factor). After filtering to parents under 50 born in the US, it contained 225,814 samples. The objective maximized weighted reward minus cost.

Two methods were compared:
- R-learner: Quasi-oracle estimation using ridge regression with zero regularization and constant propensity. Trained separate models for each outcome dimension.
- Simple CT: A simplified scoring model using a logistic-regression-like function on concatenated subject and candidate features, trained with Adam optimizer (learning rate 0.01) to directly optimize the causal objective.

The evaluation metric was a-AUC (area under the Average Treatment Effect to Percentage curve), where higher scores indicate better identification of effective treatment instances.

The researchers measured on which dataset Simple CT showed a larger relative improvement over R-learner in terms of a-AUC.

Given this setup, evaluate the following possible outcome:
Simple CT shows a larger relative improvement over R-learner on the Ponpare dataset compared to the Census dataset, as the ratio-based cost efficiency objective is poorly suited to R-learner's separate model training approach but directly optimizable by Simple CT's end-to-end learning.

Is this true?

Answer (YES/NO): NO